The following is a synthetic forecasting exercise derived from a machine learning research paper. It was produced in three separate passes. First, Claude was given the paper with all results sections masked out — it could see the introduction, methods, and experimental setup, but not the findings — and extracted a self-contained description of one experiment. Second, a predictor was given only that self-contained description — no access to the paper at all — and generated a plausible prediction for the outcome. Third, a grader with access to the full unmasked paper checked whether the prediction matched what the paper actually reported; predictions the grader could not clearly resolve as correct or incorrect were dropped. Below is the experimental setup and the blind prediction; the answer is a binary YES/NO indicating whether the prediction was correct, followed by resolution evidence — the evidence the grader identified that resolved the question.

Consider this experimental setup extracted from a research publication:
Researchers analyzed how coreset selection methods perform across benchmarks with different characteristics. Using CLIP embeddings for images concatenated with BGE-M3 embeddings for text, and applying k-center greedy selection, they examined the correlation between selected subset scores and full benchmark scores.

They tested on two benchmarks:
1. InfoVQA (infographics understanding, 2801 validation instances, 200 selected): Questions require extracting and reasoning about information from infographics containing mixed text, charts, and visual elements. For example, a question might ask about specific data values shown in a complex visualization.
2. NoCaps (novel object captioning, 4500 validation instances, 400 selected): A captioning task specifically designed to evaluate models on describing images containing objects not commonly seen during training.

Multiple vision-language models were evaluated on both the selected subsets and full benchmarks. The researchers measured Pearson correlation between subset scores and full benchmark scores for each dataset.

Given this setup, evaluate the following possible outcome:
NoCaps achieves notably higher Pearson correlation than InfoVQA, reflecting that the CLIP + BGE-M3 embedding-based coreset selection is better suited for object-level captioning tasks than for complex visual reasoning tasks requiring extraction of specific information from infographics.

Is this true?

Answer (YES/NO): NO